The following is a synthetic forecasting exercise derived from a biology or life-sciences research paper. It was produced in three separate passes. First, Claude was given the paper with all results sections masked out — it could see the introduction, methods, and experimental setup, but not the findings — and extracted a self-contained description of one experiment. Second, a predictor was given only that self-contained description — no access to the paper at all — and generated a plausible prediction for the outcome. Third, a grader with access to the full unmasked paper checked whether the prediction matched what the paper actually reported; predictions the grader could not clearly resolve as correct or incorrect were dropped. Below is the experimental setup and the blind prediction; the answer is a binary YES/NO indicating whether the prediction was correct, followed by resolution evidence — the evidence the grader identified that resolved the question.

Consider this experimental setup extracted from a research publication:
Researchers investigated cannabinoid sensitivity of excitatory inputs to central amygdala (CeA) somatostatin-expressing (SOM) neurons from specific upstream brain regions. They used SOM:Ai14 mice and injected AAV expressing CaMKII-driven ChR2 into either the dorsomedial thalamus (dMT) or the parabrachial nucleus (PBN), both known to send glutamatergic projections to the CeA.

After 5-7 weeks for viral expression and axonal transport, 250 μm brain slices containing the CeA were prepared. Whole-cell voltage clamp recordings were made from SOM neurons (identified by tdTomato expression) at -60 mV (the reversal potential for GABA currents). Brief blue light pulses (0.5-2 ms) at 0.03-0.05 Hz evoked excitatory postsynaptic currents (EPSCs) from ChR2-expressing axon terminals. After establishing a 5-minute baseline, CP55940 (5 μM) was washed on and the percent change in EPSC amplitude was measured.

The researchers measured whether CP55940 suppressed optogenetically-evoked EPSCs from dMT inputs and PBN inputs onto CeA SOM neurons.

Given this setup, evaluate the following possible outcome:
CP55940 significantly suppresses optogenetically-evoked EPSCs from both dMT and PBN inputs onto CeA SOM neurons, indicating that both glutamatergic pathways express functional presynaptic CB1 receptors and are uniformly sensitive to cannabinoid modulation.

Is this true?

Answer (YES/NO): NO